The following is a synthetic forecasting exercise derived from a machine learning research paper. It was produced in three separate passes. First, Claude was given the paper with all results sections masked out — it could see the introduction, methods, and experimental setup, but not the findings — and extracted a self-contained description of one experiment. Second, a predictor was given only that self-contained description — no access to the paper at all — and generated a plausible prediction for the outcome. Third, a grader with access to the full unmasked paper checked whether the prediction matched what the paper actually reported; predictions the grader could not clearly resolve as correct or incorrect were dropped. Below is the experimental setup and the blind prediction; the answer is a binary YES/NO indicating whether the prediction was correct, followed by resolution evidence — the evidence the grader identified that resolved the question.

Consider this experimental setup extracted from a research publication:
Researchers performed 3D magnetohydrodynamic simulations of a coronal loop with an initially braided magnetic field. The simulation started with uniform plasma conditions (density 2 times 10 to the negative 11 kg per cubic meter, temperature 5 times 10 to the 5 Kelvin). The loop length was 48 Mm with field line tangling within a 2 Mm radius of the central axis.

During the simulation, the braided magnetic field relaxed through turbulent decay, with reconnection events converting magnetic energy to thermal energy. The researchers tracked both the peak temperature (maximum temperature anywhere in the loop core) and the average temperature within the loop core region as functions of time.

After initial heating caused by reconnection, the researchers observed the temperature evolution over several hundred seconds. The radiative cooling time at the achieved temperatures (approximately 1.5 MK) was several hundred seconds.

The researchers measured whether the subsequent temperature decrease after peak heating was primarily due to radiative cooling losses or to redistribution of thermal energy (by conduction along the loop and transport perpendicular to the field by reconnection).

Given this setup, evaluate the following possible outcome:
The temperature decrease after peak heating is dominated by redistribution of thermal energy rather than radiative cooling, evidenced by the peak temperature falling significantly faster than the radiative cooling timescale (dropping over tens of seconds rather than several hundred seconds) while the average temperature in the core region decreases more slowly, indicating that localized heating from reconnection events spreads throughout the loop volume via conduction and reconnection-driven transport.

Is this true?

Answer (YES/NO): YES